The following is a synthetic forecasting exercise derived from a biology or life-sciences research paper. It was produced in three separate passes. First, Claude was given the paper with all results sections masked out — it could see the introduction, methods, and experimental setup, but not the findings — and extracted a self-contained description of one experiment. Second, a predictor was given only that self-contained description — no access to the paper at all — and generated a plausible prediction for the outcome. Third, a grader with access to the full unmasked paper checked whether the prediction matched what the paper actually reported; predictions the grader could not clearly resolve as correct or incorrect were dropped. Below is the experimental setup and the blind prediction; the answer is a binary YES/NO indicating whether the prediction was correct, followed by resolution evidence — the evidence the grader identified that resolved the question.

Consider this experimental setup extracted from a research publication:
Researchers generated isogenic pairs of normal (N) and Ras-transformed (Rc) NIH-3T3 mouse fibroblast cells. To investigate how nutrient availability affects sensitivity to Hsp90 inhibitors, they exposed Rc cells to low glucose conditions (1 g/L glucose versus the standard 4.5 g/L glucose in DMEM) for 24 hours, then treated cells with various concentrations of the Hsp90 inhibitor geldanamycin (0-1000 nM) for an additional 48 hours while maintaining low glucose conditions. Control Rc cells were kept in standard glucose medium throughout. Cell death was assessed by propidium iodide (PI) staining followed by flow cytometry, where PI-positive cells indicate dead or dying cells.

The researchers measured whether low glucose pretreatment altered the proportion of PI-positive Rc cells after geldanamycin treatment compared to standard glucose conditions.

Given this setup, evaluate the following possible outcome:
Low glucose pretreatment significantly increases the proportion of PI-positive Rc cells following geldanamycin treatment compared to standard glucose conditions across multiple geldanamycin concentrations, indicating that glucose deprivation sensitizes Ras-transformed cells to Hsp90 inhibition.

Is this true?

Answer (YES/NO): NO